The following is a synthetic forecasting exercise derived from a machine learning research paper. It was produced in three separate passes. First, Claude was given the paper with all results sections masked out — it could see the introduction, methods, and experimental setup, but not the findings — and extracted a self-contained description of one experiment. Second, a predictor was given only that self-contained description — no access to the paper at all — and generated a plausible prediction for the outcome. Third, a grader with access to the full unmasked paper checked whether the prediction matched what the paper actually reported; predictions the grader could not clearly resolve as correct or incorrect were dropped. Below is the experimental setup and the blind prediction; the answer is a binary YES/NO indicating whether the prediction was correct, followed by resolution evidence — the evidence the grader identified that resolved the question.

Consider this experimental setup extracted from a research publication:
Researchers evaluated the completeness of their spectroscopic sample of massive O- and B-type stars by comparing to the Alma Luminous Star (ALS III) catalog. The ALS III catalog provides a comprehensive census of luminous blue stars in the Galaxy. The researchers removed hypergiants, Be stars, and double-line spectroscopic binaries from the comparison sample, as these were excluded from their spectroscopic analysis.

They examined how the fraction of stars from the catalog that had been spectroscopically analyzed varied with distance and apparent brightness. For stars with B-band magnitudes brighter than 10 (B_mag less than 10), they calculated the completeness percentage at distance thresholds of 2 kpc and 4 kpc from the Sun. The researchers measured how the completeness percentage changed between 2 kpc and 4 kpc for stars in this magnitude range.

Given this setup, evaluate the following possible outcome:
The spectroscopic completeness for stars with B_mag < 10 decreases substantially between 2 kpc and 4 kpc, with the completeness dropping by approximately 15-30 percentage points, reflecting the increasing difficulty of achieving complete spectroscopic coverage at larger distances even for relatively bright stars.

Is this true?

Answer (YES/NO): YES